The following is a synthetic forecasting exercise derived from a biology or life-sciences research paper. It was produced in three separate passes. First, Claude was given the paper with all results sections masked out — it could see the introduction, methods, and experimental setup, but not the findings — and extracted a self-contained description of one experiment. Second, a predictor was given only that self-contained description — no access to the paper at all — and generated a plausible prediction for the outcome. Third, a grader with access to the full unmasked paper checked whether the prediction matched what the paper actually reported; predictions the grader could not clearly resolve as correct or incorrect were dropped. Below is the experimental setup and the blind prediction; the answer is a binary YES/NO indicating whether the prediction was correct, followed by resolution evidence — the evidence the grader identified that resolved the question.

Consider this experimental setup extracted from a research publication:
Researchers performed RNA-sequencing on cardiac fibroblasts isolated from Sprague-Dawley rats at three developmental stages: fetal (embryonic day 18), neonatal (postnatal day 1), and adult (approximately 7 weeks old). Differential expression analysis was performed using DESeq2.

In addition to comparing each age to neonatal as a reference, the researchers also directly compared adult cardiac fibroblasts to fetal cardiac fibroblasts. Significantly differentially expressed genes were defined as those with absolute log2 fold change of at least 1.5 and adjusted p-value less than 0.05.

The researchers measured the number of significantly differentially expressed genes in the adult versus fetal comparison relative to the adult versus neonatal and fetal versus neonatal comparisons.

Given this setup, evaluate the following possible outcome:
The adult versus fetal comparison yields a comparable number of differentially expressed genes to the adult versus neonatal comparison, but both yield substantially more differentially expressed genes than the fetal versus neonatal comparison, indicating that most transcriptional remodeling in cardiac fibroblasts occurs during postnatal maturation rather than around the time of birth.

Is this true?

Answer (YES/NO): NO